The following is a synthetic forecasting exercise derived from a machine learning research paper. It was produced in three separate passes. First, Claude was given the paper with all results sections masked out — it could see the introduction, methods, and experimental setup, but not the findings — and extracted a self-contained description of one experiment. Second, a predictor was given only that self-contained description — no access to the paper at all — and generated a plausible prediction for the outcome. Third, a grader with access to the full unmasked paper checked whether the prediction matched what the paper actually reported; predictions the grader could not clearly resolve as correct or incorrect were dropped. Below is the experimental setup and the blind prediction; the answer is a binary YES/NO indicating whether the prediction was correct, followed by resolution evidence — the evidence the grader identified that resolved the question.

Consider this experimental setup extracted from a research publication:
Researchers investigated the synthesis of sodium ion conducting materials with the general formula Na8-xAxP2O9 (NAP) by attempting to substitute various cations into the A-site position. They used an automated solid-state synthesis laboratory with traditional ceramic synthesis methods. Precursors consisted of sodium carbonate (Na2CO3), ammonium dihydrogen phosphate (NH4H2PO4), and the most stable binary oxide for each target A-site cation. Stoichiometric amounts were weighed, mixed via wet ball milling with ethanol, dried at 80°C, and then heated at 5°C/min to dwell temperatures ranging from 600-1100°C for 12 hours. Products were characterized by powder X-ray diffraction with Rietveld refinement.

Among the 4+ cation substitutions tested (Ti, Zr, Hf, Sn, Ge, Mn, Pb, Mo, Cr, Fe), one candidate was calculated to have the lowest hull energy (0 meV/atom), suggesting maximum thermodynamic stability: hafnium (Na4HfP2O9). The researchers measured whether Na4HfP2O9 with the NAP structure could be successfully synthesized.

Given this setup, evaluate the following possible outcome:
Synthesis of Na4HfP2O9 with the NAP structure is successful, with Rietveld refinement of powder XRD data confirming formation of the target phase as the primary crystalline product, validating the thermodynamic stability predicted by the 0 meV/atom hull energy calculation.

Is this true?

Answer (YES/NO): NO